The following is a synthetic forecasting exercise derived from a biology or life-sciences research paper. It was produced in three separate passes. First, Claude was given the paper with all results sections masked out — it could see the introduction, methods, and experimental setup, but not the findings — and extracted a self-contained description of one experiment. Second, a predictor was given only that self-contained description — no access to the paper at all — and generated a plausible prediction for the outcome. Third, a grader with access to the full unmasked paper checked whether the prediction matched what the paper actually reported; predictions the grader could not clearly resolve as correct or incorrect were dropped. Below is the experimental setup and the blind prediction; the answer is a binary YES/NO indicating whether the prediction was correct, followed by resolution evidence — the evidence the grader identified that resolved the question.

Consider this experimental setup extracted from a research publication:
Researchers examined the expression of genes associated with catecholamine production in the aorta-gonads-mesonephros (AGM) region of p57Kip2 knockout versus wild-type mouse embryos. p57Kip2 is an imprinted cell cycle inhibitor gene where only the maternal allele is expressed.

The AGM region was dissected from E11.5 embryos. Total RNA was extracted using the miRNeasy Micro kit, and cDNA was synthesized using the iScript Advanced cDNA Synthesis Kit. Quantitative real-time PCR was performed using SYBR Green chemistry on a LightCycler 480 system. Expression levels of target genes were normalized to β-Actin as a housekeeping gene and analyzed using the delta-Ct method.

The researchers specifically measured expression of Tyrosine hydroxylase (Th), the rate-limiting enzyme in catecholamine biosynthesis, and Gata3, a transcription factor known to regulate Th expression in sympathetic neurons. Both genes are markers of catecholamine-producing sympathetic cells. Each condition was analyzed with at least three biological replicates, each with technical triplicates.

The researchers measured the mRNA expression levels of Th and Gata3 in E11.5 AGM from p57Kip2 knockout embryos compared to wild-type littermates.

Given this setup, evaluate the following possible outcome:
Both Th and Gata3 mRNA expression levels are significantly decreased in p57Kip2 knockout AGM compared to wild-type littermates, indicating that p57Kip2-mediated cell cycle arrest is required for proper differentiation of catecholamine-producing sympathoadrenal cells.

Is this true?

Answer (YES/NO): NO